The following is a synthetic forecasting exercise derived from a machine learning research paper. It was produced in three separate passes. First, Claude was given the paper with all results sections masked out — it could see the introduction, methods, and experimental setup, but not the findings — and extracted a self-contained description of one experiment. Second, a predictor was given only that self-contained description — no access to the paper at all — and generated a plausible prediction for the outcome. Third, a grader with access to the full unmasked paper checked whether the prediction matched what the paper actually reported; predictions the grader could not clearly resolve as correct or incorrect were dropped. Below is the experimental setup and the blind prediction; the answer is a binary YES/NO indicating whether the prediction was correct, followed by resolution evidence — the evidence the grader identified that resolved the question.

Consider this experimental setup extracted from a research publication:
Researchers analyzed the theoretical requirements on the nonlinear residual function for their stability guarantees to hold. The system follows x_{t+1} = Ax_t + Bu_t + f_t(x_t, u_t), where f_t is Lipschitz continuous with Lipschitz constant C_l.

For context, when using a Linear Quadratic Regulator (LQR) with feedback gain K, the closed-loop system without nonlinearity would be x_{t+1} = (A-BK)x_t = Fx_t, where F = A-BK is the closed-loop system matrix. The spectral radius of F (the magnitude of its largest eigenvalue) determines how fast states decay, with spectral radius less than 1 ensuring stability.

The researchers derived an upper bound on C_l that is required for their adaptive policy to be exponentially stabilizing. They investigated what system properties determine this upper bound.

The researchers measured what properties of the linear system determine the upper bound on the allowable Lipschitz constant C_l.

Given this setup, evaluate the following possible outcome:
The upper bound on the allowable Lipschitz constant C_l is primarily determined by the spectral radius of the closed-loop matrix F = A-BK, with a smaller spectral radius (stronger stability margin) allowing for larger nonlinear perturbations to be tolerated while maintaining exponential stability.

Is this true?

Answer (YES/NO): NO